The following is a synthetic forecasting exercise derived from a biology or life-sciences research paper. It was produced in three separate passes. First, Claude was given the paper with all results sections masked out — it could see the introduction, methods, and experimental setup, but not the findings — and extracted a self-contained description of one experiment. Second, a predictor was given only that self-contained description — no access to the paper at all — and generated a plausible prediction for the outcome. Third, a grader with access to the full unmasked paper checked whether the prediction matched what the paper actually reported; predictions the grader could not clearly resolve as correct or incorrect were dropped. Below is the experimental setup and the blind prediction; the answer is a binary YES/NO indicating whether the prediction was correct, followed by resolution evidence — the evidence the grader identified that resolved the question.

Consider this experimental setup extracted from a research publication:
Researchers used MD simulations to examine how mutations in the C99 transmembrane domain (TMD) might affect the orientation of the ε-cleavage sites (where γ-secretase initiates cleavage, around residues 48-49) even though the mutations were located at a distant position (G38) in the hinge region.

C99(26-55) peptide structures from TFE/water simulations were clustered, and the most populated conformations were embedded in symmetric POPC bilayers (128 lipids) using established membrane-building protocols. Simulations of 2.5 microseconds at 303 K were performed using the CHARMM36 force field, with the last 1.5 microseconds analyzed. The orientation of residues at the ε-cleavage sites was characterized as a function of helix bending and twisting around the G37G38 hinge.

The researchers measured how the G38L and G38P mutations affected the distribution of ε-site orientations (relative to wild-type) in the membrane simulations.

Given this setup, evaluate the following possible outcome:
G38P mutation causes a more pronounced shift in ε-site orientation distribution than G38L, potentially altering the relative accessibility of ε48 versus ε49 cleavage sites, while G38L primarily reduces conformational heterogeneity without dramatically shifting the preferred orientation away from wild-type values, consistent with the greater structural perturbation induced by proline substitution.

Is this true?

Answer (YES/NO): NO